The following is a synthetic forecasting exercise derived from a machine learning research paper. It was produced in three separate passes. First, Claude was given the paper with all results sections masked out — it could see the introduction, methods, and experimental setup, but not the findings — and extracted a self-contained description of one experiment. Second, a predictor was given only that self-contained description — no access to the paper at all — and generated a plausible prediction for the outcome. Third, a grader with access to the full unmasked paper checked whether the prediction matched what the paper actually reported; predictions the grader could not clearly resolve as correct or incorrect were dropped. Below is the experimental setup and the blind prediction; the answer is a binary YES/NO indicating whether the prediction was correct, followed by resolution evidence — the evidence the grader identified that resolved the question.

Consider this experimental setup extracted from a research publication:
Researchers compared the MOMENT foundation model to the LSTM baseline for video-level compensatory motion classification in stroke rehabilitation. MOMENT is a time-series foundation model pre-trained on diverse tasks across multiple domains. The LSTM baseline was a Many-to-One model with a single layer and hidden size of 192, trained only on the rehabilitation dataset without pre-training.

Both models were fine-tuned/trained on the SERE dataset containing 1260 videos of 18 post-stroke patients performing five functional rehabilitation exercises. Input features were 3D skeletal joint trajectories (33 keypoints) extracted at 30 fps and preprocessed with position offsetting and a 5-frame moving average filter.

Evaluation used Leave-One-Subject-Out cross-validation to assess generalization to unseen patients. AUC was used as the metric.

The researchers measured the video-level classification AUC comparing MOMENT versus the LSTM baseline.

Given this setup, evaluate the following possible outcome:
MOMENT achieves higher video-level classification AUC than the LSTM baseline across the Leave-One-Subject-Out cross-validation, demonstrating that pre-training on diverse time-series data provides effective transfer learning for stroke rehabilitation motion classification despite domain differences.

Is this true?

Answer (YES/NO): YES